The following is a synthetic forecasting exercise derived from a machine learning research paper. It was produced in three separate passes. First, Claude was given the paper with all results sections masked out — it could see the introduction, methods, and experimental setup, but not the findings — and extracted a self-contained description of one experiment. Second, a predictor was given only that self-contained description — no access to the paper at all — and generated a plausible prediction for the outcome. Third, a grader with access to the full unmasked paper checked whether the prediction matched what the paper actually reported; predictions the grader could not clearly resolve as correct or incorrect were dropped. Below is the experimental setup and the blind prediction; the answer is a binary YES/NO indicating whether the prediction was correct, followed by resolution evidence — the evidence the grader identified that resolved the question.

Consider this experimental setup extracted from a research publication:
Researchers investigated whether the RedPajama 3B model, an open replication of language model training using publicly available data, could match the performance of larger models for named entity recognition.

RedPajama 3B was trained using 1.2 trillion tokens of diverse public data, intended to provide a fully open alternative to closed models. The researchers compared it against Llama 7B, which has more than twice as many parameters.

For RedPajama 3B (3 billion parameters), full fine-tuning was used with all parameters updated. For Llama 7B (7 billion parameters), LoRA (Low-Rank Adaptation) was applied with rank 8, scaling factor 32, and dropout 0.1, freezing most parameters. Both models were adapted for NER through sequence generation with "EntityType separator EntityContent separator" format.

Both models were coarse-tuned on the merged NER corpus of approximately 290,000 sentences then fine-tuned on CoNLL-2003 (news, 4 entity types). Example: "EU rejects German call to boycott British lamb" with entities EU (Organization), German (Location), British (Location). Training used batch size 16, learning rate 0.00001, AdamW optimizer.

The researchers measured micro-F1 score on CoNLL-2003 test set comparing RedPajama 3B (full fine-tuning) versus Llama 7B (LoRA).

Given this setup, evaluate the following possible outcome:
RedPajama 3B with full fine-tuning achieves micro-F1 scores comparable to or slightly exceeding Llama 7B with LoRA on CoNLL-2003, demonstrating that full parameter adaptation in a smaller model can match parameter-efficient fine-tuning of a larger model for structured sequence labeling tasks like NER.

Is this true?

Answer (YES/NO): NO